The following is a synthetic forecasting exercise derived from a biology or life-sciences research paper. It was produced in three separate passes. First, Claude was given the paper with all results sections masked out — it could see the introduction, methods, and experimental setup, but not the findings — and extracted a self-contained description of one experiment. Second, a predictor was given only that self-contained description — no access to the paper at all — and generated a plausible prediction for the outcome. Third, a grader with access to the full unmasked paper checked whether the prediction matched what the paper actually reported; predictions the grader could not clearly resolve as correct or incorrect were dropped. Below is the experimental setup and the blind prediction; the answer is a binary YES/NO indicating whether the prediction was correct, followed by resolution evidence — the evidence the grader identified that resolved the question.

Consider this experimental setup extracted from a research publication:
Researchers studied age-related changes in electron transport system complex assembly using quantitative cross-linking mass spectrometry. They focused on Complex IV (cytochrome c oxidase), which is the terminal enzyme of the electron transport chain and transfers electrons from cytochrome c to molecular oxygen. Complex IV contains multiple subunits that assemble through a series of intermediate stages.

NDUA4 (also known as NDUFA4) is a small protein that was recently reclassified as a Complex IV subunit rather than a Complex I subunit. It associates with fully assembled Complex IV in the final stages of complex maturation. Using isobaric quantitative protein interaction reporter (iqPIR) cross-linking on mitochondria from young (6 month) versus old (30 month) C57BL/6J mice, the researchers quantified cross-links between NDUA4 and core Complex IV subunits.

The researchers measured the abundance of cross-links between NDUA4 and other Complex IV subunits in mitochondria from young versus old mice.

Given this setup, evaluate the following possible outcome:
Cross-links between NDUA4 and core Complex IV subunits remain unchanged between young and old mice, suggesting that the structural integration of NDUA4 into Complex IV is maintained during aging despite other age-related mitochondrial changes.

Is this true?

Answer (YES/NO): NO